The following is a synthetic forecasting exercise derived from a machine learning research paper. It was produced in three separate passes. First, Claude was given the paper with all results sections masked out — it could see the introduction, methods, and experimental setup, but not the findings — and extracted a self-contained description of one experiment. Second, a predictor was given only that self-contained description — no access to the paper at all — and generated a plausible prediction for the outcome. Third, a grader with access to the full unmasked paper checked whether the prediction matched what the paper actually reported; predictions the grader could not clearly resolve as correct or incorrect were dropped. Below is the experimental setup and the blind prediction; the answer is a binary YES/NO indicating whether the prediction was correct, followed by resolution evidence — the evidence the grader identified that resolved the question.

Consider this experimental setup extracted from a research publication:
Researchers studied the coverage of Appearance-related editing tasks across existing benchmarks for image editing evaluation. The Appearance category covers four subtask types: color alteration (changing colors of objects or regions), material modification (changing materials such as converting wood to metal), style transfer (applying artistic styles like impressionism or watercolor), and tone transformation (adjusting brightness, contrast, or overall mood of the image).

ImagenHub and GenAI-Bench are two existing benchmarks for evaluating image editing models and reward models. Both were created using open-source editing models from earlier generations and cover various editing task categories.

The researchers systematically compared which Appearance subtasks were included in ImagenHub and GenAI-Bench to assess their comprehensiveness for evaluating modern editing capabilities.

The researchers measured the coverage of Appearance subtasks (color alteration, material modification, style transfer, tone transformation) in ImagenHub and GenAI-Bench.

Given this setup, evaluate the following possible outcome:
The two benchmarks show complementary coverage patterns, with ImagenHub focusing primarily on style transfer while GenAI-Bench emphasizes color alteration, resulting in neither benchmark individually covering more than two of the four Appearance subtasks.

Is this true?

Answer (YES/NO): NO